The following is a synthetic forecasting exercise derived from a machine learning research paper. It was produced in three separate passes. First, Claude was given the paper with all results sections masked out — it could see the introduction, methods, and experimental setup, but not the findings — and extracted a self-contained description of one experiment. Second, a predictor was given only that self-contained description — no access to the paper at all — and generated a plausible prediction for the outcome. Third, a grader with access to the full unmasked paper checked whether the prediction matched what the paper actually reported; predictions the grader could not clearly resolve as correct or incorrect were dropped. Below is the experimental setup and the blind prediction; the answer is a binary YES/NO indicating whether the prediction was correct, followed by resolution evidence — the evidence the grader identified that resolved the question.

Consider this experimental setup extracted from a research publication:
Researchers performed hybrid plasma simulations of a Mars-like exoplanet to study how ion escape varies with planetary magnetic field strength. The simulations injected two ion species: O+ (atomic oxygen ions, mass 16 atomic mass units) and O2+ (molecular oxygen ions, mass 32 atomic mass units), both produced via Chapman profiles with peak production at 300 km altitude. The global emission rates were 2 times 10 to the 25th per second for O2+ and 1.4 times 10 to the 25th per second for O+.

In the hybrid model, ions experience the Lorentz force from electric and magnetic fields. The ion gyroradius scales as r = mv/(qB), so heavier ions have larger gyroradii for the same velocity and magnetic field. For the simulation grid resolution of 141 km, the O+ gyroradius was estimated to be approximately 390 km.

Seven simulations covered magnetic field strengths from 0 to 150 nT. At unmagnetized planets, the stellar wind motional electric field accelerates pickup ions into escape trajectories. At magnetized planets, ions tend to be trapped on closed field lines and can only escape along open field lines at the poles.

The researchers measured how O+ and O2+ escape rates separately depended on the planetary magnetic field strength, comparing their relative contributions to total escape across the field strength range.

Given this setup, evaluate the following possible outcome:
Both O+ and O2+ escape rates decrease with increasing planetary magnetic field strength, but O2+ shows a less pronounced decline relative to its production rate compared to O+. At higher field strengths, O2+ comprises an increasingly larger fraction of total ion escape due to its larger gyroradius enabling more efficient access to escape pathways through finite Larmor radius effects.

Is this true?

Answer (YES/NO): NO